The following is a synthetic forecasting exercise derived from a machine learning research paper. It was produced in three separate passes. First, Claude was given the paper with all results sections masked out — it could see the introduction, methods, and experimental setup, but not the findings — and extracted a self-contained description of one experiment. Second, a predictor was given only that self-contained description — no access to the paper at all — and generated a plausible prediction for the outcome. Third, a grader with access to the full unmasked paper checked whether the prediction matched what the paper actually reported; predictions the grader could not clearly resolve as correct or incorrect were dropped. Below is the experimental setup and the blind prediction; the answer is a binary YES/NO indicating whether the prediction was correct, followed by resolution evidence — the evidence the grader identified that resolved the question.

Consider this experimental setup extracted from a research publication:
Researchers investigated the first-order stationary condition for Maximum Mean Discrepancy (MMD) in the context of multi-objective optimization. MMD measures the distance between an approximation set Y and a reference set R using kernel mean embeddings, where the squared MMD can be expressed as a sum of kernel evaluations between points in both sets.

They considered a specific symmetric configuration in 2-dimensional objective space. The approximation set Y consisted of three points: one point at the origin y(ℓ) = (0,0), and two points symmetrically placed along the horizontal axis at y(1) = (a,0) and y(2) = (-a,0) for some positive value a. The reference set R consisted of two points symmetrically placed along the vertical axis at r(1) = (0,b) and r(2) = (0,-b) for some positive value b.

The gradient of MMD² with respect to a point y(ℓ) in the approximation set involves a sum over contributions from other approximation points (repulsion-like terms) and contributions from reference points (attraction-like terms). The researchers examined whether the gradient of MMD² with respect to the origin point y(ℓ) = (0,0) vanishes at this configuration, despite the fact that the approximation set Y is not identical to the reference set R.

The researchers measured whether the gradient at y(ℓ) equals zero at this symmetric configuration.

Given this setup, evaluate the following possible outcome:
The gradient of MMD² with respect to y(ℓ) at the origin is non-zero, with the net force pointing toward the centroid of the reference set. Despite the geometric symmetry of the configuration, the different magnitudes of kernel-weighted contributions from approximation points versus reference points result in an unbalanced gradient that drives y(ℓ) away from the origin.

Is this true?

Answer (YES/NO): NO